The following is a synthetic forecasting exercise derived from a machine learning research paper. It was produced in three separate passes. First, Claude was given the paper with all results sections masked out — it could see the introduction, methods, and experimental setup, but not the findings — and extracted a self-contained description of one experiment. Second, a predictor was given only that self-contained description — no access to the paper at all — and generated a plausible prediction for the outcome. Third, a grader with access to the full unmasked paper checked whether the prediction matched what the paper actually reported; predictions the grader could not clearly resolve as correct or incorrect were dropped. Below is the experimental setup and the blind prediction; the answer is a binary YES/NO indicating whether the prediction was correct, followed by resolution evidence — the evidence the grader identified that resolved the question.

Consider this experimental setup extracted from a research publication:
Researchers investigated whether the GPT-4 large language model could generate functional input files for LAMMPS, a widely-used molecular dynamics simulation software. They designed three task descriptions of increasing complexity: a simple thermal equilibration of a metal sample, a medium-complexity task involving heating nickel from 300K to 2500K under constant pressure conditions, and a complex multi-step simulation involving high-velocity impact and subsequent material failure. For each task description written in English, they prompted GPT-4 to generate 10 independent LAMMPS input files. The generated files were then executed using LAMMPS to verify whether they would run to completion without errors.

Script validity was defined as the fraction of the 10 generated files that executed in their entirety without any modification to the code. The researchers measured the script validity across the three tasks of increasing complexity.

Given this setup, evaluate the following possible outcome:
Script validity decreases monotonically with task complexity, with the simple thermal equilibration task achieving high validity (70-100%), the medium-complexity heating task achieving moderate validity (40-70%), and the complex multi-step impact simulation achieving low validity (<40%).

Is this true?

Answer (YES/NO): NO